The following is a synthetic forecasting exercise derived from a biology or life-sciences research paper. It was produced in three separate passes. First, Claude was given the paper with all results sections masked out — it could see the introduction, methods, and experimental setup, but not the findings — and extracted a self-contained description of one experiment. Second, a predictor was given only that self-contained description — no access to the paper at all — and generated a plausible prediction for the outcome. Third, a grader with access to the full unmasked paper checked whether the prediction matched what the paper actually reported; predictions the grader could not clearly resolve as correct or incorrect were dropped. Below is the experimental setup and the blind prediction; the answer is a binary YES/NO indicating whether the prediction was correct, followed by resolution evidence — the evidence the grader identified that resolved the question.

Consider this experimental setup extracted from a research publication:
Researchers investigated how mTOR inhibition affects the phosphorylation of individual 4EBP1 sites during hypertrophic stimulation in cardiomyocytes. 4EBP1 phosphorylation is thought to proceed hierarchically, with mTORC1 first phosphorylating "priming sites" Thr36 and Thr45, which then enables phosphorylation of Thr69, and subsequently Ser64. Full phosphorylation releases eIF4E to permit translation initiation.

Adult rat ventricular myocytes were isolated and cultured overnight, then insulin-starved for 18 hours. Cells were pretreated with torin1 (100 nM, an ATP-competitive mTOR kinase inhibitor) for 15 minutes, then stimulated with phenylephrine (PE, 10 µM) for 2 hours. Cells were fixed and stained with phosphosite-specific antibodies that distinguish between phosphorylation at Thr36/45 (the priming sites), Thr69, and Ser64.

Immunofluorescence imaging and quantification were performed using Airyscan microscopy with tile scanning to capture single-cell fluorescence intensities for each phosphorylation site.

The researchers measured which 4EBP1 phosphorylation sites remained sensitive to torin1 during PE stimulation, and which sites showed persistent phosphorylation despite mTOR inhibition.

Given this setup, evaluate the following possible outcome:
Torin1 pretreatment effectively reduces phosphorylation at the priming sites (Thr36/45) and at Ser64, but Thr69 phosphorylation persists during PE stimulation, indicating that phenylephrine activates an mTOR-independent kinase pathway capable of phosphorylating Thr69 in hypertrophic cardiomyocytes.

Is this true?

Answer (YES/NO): NO